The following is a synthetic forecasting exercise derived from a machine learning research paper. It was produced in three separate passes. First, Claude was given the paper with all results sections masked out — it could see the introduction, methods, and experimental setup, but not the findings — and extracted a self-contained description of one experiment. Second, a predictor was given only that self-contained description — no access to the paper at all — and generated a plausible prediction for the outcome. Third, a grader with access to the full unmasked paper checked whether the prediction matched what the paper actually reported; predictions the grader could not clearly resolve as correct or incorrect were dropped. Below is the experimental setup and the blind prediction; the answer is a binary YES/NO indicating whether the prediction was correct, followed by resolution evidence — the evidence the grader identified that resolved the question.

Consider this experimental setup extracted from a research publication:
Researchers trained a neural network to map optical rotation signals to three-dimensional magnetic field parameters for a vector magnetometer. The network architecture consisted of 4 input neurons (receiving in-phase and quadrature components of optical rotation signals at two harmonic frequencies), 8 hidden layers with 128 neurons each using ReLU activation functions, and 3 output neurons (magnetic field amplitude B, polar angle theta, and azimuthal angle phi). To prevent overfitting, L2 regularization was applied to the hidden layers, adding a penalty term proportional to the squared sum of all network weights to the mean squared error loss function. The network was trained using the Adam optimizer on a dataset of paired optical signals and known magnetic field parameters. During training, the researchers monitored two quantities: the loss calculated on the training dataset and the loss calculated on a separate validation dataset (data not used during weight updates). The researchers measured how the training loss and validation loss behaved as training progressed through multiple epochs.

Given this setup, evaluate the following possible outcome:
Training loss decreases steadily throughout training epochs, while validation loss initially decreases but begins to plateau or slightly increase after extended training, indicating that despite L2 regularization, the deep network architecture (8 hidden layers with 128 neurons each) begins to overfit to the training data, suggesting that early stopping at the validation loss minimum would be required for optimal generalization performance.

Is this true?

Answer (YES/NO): NO